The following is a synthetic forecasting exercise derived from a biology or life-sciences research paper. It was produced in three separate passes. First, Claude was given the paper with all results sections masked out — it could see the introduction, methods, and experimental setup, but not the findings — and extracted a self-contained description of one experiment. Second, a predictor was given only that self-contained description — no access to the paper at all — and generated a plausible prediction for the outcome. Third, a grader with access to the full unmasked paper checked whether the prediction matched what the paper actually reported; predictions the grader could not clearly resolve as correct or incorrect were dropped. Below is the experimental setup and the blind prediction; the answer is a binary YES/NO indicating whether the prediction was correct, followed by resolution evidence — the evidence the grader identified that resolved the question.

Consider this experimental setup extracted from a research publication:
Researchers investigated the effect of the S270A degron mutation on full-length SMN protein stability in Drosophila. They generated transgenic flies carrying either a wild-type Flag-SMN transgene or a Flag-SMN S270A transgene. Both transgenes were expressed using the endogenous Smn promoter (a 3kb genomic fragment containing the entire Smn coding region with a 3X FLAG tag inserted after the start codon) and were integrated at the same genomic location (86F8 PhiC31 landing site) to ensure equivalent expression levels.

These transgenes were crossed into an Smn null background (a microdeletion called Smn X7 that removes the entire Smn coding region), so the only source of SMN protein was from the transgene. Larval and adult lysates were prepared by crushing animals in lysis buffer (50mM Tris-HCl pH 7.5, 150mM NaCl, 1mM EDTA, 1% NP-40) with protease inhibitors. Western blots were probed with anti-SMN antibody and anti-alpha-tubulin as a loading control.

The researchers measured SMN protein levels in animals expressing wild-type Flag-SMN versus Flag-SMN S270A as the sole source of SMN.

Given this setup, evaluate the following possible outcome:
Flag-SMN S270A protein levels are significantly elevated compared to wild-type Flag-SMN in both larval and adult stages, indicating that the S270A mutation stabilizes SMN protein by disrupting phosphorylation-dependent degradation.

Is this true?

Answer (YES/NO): NO